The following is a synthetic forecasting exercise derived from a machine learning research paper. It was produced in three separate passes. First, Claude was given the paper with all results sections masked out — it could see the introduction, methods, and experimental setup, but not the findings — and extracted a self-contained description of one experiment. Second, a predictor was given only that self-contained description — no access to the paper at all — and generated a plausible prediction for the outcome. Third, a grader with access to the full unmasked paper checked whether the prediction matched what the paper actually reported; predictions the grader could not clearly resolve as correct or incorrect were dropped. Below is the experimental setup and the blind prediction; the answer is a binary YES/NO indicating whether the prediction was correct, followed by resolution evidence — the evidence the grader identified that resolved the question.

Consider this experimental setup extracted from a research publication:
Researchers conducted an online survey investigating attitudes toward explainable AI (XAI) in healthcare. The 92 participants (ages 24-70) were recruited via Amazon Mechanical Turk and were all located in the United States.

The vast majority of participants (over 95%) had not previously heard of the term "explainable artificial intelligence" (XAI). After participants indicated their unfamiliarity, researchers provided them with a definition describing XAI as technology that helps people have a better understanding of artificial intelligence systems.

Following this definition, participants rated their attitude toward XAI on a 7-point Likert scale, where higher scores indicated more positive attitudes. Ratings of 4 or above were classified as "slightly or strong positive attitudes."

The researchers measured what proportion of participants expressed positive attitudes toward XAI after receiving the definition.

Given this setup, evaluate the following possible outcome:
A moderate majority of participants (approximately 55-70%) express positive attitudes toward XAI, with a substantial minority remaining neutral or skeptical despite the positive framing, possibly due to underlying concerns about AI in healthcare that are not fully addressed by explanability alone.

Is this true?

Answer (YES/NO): NO